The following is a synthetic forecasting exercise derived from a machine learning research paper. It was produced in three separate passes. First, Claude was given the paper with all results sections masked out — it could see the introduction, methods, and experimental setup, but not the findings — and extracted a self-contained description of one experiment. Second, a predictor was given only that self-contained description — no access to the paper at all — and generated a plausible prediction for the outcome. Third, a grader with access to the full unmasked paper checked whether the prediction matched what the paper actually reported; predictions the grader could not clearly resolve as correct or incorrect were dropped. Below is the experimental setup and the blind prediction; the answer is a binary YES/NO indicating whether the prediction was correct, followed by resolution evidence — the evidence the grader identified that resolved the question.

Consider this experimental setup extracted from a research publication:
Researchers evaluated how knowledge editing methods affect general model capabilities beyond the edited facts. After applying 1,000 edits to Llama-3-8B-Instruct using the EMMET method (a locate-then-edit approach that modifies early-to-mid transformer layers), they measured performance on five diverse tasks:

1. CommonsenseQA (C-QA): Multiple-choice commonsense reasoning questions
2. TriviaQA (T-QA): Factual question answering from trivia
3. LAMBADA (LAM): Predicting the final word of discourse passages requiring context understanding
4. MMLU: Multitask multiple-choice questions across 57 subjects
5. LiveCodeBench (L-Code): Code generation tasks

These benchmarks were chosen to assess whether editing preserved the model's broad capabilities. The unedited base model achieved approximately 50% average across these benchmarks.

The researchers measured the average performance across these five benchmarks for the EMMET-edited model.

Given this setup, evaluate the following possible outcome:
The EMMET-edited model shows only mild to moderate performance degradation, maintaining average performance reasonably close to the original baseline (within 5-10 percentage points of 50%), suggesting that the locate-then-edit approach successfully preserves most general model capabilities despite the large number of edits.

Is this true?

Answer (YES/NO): NO